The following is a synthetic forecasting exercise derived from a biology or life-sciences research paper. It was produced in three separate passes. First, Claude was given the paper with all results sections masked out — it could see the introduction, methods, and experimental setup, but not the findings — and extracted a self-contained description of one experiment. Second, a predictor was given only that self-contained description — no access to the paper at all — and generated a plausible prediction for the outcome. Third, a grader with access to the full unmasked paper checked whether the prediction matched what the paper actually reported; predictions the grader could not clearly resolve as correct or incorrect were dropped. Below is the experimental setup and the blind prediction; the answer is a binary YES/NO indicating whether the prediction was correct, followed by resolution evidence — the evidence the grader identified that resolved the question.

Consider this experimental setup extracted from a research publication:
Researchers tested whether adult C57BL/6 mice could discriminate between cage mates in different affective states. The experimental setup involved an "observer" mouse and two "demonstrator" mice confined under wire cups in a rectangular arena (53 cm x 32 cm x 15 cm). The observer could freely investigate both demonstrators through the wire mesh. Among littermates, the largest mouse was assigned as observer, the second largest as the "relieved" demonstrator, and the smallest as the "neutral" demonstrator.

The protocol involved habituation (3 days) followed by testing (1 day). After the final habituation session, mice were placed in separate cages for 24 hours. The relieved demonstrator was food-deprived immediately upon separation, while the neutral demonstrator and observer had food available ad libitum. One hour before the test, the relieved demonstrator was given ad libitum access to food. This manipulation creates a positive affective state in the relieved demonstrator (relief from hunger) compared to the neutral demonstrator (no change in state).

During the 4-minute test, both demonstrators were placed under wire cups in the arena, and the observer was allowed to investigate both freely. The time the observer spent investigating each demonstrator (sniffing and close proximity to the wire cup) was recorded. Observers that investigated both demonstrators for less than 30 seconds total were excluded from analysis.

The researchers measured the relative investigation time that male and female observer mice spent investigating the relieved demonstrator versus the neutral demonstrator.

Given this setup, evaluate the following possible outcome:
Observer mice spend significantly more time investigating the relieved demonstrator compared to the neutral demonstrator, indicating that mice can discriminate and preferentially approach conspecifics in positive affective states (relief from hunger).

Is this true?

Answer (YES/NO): YES